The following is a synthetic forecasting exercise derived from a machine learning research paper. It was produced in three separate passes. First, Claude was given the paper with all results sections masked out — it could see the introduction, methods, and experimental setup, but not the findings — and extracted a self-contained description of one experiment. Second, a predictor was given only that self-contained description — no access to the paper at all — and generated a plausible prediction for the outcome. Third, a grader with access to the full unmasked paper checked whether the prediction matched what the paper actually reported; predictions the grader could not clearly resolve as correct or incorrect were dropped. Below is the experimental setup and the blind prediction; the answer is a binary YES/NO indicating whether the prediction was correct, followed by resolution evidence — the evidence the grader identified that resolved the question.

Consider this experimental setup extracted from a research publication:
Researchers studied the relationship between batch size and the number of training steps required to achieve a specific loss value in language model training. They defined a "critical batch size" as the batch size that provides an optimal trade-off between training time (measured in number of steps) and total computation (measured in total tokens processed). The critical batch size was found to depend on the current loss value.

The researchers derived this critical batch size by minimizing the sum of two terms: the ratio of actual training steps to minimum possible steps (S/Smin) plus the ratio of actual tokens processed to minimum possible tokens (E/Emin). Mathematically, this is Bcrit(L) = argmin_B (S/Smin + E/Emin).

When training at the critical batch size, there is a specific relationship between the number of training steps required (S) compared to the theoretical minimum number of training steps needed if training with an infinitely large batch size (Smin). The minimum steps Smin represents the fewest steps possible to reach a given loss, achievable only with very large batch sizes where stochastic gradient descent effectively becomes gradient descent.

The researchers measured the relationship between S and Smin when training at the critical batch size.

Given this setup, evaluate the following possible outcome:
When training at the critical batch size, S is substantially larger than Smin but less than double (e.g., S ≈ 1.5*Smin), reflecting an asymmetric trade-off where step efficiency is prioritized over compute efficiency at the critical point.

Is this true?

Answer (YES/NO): NO